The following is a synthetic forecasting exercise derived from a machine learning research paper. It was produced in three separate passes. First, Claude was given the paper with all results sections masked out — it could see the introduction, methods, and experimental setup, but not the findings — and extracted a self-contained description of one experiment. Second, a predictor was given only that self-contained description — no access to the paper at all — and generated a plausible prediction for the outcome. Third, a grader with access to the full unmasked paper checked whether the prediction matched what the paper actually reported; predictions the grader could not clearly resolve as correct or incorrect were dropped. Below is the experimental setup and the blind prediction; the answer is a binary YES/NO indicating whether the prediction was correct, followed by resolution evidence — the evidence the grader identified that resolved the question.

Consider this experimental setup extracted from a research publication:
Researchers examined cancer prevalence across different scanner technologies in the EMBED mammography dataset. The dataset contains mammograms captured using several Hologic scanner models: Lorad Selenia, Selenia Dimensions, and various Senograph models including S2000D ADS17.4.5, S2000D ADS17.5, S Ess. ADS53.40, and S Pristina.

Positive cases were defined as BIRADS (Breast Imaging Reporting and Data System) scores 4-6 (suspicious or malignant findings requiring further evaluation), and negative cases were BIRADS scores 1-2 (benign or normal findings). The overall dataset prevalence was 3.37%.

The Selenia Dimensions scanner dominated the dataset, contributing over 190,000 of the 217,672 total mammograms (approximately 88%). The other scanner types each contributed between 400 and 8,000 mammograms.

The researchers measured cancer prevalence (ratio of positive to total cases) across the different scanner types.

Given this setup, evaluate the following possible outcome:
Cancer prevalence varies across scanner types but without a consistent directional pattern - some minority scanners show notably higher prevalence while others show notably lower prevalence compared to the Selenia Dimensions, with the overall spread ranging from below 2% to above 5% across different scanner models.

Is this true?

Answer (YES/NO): NO